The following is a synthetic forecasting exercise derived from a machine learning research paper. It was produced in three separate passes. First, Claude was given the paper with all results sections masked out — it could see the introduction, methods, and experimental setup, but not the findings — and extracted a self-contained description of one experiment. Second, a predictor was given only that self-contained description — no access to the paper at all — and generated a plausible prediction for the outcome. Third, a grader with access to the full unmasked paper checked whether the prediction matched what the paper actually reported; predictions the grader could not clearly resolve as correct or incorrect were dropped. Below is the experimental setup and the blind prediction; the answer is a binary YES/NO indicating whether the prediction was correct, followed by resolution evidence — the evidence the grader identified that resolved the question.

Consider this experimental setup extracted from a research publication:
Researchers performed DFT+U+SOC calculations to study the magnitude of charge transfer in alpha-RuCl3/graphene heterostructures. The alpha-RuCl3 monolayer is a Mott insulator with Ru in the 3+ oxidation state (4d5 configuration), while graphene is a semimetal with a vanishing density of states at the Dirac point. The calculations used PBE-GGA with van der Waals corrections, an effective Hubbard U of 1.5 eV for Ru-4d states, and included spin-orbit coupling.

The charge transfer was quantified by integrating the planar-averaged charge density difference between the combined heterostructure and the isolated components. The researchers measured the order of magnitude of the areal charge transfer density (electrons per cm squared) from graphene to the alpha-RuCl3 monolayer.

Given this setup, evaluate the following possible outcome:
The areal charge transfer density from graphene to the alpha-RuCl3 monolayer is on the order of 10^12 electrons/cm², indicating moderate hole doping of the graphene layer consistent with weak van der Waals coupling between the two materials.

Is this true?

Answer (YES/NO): NO